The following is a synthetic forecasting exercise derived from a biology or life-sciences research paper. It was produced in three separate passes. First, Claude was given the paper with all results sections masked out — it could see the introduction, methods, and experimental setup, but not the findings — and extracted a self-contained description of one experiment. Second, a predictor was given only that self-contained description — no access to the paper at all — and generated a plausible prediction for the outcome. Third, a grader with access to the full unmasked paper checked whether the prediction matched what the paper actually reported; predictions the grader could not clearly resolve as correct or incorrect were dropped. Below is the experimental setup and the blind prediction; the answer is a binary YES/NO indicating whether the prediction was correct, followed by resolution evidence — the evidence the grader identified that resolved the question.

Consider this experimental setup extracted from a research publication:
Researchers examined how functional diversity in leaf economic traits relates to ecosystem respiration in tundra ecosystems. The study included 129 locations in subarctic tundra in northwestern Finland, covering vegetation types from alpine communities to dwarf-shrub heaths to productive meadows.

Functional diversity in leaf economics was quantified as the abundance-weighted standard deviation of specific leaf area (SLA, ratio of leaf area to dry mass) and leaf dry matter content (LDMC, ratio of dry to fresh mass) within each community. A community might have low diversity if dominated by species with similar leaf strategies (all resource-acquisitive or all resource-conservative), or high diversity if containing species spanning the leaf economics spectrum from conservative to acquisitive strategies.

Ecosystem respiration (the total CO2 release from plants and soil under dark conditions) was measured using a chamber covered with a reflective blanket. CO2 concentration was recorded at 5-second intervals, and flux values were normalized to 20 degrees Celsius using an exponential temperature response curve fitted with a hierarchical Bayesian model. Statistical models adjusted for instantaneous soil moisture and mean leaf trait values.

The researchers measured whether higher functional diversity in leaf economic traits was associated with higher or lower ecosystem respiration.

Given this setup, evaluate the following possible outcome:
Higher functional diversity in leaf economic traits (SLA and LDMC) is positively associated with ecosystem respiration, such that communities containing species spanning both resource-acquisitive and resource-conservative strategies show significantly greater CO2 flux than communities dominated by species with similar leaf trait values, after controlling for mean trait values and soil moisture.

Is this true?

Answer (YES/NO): YES